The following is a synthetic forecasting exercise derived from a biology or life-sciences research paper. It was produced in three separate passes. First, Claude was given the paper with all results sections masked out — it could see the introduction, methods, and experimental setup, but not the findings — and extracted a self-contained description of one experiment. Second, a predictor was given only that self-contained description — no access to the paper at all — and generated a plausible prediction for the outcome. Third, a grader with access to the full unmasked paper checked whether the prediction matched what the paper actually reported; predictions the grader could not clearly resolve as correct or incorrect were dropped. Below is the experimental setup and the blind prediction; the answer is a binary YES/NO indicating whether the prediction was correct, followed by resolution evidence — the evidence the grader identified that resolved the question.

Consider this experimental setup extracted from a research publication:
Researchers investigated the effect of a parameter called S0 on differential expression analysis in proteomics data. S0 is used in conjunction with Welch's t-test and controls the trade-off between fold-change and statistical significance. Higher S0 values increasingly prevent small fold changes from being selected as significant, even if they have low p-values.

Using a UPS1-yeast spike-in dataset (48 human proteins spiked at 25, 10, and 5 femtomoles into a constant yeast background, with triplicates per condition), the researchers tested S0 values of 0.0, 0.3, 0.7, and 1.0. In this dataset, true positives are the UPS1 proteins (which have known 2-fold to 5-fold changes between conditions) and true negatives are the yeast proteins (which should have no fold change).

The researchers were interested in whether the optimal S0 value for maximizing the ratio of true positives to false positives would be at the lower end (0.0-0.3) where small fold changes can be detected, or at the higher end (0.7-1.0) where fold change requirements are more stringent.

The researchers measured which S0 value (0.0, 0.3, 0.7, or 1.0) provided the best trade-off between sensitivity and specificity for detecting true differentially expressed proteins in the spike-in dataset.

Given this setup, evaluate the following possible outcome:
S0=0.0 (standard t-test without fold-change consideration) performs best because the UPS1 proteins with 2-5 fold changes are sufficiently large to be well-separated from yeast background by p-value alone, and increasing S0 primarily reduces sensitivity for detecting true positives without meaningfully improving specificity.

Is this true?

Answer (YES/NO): NO